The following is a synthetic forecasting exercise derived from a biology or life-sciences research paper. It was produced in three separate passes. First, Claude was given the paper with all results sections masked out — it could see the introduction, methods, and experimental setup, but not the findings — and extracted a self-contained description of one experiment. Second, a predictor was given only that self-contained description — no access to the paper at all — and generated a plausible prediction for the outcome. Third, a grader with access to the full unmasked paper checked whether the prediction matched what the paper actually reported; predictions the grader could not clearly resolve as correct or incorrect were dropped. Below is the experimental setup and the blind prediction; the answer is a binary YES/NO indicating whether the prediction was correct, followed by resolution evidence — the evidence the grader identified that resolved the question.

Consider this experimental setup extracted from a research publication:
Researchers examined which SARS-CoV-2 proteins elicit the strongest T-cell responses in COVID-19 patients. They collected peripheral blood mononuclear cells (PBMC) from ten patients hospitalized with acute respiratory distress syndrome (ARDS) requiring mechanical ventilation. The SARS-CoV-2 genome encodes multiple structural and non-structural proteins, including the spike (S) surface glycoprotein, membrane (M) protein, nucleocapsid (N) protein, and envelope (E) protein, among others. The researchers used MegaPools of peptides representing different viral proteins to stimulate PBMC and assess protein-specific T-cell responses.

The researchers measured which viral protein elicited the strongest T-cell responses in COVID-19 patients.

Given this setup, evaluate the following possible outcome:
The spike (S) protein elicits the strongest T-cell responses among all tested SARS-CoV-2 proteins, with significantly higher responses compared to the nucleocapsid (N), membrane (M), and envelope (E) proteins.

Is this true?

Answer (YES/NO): YES